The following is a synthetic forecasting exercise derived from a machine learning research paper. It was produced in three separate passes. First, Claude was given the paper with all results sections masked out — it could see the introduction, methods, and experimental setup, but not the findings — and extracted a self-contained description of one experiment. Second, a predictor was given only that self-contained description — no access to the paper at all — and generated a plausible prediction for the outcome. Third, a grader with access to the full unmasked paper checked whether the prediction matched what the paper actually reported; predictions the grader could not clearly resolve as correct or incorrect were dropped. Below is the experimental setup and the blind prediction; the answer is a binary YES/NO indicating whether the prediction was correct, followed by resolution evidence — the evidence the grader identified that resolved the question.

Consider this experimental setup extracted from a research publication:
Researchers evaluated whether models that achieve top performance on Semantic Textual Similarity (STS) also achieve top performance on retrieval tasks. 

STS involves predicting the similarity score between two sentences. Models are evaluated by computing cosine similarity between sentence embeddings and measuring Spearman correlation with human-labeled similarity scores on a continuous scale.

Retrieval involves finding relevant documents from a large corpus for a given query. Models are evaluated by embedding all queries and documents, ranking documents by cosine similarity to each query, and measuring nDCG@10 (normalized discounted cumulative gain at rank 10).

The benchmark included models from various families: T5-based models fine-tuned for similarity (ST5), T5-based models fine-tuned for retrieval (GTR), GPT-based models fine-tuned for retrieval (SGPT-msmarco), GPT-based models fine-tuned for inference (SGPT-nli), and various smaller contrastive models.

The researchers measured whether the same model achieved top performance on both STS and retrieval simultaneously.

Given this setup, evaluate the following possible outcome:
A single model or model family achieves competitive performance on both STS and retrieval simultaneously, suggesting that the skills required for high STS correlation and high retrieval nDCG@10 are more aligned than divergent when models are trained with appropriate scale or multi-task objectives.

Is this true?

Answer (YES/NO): NO